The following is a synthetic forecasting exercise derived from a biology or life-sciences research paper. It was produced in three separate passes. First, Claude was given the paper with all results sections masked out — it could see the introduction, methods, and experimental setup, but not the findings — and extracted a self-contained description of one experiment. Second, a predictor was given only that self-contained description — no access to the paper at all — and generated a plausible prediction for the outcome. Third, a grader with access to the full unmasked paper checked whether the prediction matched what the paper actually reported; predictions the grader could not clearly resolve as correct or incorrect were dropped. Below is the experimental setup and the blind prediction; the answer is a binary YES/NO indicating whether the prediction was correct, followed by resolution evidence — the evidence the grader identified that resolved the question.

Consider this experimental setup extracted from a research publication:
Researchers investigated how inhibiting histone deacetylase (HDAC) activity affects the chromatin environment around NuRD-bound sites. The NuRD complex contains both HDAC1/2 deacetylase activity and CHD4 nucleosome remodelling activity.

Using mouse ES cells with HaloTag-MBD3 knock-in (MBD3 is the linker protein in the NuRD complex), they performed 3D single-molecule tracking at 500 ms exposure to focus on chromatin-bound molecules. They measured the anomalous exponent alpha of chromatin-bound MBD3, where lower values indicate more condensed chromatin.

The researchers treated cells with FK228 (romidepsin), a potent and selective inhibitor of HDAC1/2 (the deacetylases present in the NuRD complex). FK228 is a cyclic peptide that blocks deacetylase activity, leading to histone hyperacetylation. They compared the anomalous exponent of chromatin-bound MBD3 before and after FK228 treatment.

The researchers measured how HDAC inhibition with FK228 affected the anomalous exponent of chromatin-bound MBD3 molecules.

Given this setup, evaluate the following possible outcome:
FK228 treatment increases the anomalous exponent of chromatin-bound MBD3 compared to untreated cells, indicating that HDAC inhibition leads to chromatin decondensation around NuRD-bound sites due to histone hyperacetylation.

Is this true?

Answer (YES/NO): NO